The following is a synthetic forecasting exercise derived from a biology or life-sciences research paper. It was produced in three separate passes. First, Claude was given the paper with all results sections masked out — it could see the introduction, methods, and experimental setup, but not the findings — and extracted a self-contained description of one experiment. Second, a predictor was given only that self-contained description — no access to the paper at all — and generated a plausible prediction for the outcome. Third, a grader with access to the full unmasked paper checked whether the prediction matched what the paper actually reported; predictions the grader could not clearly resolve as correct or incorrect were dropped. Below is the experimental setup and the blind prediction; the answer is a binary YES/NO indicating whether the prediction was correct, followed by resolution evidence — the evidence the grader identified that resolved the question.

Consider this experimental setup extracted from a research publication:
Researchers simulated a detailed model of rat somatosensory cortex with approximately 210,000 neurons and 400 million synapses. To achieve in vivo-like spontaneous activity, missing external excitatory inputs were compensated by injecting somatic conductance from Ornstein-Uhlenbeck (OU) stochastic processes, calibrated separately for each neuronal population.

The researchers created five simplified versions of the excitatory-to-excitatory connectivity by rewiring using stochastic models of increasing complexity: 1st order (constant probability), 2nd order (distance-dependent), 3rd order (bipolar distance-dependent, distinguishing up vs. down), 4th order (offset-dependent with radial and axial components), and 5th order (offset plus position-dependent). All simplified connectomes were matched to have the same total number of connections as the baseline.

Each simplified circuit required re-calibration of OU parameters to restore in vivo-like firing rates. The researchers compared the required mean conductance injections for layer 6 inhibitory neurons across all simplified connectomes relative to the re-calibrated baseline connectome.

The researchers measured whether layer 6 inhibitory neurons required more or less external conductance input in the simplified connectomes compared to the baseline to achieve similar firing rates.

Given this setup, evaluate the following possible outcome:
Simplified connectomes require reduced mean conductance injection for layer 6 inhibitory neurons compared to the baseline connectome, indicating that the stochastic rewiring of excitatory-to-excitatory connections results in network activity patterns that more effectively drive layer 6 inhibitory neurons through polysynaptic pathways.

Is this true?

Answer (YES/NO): NO